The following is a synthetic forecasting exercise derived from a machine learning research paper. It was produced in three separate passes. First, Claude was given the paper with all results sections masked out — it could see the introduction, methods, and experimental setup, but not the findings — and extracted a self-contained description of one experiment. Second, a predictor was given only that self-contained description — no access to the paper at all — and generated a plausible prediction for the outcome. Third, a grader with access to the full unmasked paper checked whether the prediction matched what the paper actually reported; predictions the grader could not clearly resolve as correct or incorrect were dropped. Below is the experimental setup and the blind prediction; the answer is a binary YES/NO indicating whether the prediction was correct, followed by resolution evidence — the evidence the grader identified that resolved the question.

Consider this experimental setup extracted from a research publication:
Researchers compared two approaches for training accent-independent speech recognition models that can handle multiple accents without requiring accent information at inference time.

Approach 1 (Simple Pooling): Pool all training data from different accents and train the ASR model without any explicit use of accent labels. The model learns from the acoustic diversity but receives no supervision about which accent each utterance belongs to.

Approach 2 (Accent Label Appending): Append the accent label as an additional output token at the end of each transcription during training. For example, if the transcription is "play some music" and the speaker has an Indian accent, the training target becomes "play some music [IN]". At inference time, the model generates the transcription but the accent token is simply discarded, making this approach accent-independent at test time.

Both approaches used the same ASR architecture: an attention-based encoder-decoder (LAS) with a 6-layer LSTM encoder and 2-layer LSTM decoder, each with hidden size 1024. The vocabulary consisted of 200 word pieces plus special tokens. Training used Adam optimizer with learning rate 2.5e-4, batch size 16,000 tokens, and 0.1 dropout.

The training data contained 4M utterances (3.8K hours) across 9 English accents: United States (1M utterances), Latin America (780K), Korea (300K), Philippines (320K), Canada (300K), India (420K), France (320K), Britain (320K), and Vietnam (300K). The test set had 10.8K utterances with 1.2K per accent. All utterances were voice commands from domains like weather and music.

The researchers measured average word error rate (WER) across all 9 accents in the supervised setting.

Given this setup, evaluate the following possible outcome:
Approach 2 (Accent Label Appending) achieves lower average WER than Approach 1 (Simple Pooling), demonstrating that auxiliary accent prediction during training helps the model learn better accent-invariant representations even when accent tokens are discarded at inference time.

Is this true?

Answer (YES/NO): NO